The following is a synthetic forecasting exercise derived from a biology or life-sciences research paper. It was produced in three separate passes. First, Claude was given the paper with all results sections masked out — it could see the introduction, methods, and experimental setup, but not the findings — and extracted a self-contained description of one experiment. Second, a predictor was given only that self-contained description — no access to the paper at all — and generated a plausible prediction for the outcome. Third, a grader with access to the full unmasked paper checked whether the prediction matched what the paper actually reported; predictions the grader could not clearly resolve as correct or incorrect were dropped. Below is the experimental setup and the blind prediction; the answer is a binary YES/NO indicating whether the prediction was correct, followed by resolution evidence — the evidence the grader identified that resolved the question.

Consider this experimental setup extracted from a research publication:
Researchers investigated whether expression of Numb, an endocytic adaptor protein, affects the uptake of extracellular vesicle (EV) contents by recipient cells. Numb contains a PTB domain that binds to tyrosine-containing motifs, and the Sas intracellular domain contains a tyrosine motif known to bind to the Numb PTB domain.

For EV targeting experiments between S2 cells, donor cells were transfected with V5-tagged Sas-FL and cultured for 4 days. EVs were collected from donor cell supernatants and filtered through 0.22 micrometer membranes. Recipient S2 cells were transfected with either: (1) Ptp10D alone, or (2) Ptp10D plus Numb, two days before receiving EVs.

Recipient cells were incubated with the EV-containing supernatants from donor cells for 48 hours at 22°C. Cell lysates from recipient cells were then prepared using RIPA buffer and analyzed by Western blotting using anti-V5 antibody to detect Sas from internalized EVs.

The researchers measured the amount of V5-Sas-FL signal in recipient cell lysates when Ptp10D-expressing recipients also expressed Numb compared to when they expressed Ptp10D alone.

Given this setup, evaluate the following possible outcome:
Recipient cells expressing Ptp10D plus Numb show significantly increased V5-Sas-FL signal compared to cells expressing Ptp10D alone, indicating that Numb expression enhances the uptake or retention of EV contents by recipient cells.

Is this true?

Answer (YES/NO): YES